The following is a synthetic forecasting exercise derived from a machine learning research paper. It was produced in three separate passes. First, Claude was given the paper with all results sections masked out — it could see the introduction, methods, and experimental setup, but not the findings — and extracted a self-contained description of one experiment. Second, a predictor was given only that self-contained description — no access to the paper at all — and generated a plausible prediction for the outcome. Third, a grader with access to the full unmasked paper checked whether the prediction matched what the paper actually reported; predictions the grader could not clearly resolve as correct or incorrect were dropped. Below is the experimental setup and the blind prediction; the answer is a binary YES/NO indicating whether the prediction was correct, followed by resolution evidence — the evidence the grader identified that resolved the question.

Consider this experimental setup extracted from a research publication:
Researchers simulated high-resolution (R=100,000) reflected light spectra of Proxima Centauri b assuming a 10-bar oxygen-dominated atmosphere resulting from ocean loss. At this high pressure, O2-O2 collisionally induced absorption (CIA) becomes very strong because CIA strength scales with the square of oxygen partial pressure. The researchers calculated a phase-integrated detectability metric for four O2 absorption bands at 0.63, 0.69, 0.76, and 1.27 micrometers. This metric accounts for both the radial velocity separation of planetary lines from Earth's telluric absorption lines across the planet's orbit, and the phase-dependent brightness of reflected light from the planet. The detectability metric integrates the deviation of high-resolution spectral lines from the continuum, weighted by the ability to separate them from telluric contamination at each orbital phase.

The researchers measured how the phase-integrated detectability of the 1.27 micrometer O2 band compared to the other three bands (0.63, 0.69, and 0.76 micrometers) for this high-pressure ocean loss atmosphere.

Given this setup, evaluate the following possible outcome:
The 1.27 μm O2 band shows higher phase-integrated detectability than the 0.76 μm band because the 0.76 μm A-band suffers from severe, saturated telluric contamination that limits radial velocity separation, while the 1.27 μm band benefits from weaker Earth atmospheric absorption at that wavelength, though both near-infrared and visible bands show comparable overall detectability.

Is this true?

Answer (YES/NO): NO